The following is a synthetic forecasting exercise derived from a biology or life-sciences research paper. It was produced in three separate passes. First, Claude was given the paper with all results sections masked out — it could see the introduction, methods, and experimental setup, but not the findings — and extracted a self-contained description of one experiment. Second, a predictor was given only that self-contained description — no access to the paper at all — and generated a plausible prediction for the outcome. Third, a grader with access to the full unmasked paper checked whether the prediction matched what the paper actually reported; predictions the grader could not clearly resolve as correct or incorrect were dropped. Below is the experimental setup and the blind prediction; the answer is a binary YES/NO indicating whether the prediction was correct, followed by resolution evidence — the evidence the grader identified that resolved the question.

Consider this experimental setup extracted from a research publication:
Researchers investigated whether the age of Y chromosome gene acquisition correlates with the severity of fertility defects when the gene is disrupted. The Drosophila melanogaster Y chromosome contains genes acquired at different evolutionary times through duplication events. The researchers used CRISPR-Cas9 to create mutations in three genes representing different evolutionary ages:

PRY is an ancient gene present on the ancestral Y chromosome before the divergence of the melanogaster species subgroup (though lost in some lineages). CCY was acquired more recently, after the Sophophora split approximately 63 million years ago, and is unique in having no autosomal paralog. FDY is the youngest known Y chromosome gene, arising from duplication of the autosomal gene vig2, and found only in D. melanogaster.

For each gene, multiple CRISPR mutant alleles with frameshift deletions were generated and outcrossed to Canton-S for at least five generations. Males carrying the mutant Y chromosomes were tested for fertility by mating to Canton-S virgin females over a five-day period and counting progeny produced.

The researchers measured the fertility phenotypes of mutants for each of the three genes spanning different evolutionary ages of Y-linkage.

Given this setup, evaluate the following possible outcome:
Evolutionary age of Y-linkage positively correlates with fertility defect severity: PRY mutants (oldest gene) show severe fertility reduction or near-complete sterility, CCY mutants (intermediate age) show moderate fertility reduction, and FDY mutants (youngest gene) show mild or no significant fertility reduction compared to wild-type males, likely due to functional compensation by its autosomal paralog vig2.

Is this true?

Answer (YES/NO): NO